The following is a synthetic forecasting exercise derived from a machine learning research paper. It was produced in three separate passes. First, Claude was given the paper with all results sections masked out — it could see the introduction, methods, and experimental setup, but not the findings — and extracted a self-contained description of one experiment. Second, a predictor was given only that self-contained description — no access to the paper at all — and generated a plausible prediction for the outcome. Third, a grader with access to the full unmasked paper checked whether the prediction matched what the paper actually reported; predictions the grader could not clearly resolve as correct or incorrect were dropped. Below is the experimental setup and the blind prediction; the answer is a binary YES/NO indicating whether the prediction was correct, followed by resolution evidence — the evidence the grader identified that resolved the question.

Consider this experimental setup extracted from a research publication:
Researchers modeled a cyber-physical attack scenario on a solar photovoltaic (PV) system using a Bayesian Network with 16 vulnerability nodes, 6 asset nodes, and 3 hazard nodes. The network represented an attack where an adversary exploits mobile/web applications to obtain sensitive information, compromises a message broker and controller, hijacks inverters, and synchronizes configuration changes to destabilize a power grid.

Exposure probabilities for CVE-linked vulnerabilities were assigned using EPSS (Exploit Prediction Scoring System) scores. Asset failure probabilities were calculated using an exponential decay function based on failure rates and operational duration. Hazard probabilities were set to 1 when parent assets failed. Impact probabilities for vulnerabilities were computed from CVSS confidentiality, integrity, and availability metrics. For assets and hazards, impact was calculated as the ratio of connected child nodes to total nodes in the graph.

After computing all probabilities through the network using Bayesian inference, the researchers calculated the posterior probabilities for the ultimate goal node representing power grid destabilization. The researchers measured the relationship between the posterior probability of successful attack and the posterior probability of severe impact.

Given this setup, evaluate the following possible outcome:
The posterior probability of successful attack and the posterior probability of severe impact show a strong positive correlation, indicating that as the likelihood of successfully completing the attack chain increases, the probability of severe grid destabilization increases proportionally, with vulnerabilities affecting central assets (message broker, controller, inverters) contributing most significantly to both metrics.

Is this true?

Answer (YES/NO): NO